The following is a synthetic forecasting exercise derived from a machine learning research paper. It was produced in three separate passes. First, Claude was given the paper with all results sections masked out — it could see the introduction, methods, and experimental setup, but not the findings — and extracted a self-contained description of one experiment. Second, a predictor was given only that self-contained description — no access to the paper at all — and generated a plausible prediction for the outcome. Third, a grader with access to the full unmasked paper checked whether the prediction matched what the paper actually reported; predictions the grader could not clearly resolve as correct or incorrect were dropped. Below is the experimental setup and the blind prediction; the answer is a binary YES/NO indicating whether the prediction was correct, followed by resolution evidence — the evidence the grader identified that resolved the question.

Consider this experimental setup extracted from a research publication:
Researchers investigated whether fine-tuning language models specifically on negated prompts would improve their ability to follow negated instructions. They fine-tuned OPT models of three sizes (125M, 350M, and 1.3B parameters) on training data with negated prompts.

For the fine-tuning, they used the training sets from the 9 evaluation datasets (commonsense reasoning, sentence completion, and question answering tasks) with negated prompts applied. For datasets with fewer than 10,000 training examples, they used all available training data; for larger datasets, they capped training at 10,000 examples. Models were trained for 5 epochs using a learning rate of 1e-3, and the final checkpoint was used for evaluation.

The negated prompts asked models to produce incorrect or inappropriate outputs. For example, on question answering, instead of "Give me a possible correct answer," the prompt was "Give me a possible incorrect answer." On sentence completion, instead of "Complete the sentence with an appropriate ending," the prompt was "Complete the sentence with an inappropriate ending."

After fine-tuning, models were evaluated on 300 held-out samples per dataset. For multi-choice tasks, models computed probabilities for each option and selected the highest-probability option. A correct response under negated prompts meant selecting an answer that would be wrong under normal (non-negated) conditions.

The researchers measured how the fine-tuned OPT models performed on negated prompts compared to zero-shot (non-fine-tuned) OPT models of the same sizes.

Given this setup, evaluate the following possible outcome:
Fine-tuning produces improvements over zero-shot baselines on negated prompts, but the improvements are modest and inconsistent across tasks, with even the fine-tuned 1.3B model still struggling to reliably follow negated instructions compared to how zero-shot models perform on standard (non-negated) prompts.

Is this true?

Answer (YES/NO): NO